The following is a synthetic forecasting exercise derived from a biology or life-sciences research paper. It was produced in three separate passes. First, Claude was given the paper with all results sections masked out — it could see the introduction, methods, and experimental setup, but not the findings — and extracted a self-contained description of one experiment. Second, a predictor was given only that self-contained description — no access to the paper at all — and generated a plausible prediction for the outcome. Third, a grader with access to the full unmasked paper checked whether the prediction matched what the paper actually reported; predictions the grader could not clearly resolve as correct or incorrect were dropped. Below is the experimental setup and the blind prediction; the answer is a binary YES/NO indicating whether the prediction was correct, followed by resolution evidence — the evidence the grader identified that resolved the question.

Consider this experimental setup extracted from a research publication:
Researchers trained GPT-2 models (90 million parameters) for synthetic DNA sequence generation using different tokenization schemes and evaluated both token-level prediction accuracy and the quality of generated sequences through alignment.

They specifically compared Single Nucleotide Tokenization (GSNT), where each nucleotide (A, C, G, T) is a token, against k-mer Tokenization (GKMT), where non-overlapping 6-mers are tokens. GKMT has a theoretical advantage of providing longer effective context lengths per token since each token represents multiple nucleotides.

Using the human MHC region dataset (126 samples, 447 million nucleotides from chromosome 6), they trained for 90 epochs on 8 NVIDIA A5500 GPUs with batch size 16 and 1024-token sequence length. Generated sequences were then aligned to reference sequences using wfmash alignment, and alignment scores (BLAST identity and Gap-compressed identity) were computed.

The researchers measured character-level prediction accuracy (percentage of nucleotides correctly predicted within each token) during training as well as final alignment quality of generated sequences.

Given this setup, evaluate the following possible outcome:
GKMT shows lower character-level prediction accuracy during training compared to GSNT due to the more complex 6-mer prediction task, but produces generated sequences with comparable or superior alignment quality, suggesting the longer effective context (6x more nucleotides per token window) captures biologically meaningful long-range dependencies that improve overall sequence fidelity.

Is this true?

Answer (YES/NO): NO